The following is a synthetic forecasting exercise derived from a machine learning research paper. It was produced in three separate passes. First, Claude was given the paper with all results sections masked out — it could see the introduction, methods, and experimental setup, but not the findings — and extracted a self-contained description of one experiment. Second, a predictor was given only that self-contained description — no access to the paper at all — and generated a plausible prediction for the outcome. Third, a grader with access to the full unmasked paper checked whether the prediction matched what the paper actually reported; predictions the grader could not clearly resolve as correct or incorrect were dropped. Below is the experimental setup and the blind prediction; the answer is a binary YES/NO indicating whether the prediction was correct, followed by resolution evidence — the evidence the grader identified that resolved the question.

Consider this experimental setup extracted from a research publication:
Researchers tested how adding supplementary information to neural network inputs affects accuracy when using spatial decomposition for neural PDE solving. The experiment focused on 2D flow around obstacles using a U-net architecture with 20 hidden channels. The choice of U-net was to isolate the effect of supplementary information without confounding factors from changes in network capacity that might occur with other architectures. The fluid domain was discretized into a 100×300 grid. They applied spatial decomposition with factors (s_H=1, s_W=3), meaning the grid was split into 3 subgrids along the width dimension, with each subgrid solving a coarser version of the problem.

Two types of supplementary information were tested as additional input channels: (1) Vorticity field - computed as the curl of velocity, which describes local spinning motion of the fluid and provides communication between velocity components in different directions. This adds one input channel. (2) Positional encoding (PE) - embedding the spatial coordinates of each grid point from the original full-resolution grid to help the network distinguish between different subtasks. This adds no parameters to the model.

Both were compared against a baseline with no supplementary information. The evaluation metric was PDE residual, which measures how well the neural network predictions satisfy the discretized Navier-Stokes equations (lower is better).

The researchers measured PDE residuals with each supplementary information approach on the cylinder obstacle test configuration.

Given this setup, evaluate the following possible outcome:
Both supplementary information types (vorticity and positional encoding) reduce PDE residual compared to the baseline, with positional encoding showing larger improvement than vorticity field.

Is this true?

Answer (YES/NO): YES